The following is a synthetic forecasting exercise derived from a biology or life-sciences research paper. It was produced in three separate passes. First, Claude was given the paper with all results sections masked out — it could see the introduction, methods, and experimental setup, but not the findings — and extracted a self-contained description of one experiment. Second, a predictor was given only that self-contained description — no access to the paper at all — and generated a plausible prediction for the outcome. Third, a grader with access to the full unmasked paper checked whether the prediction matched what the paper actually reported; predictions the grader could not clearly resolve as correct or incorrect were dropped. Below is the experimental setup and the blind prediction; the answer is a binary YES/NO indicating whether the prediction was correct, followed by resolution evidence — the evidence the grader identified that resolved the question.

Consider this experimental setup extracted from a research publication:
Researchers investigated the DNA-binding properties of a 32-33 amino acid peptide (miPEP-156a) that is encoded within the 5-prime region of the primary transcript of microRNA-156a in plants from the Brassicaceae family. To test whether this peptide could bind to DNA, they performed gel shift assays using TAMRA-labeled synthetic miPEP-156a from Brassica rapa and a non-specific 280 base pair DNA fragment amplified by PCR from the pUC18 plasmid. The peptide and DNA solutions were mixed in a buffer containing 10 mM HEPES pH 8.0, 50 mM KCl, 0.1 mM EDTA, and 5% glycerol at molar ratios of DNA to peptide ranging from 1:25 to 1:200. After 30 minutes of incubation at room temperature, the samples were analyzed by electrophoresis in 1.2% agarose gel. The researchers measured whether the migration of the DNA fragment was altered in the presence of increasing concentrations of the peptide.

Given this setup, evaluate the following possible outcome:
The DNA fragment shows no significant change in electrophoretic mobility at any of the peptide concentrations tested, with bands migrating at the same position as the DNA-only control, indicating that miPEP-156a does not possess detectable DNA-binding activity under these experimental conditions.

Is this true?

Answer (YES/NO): NO